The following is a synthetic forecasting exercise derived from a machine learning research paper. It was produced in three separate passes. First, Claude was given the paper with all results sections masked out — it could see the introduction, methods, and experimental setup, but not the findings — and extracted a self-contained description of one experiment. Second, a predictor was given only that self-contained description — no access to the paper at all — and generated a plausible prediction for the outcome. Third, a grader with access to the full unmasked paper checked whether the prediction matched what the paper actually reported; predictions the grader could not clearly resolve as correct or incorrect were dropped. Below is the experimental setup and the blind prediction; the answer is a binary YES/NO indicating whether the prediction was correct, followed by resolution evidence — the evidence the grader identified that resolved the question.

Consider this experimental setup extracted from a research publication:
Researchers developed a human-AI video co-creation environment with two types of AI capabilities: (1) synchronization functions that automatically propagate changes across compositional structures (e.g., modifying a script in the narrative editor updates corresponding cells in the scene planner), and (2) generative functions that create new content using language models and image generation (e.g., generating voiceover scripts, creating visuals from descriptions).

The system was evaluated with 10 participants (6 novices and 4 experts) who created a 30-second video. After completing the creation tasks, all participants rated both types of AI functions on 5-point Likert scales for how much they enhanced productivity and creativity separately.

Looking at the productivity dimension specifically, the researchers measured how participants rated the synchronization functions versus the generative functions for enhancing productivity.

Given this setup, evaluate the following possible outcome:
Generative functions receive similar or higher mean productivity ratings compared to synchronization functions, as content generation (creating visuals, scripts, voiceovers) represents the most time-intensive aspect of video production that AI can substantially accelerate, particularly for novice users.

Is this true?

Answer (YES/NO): NO